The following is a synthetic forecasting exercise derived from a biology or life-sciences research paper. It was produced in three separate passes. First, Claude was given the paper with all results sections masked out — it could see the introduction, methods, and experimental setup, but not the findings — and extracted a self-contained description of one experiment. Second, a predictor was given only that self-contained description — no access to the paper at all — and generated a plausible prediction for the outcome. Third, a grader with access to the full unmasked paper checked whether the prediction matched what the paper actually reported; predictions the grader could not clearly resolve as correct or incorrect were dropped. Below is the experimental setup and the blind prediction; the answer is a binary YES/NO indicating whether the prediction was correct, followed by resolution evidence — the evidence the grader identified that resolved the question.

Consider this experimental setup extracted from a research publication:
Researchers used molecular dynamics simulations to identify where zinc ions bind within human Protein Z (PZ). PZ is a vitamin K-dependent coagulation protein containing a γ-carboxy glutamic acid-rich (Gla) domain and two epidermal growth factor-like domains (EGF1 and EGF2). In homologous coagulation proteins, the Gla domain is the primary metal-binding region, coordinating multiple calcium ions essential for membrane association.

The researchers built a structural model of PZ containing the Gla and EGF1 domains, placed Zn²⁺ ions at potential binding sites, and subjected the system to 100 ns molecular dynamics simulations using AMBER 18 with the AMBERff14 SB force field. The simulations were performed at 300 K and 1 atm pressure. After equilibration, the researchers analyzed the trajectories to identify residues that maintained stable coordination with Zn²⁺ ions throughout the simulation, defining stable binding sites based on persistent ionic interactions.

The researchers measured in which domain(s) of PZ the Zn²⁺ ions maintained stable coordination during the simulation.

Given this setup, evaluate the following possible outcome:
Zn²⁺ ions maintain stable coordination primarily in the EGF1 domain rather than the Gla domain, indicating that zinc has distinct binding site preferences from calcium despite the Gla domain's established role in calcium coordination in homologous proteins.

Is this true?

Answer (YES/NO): NO